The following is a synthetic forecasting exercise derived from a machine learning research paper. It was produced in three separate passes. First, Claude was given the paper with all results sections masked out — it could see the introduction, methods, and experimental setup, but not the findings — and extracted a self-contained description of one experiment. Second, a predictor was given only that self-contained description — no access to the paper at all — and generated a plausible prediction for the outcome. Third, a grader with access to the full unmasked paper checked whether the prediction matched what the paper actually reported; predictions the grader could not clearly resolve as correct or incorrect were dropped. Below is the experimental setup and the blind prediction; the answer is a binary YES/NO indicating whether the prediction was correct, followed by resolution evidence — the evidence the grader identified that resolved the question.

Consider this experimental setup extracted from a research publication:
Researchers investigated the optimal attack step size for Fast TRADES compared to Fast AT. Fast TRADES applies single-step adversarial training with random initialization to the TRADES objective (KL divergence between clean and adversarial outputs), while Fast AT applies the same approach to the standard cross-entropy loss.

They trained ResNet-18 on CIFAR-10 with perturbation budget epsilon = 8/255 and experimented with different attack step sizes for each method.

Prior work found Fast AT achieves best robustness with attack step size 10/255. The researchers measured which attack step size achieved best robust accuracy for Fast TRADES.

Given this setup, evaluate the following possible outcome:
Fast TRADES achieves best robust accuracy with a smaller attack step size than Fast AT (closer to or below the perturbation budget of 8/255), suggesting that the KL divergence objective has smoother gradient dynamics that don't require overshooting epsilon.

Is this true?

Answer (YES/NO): YES